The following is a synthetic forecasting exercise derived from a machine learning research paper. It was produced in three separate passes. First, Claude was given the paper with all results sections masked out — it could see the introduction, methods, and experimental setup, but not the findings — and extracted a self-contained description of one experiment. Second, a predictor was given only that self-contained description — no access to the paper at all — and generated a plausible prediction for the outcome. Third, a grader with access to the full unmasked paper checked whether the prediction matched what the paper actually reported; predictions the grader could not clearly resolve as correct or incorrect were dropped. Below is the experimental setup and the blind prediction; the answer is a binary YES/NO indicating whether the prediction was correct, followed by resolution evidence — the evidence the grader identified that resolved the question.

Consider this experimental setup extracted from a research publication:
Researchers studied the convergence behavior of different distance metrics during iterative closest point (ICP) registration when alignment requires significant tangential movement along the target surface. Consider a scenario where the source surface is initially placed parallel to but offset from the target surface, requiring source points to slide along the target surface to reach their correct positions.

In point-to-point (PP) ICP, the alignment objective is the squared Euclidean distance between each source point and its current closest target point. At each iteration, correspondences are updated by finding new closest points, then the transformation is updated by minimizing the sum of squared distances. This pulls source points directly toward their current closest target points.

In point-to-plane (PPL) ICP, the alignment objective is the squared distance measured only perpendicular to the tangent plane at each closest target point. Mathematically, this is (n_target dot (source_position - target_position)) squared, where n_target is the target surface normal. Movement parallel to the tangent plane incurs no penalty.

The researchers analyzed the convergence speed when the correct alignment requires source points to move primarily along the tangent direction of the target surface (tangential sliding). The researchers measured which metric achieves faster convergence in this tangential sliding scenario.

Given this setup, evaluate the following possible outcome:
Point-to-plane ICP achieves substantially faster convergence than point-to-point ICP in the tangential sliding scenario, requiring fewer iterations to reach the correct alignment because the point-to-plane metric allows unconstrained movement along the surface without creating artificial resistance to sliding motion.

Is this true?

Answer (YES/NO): YES